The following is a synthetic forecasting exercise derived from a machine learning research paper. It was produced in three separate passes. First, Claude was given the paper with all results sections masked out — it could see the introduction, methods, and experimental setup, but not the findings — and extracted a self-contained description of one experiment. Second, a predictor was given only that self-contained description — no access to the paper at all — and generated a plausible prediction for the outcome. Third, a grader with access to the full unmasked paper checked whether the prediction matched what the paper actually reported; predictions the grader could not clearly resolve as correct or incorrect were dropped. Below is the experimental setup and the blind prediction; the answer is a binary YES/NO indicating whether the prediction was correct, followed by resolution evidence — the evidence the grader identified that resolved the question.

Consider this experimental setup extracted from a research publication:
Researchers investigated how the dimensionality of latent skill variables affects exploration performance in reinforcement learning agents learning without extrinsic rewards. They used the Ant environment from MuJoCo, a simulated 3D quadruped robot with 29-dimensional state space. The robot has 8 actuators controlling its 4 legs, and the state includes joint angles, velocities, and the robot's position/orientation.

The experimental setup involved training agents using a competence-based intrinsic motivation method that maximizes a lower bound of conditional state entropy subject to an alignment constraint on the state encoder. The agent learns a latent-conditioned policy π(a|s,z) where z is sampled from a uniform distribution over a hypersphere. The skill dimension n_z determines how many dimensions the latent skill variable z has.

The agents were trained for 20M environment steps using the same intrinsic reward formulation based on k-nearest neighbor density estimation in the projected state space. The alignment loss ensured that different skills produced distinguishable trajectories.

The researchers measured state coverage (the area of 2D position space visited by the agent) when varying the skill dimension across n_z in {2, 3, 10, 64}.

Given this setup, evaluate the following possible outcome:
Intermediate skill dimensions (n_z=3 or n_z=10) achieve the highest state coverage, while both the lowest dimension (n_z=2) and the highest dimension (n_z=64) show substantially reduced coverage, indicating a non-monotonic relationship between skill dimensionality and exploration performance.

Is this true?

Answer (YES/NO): NO